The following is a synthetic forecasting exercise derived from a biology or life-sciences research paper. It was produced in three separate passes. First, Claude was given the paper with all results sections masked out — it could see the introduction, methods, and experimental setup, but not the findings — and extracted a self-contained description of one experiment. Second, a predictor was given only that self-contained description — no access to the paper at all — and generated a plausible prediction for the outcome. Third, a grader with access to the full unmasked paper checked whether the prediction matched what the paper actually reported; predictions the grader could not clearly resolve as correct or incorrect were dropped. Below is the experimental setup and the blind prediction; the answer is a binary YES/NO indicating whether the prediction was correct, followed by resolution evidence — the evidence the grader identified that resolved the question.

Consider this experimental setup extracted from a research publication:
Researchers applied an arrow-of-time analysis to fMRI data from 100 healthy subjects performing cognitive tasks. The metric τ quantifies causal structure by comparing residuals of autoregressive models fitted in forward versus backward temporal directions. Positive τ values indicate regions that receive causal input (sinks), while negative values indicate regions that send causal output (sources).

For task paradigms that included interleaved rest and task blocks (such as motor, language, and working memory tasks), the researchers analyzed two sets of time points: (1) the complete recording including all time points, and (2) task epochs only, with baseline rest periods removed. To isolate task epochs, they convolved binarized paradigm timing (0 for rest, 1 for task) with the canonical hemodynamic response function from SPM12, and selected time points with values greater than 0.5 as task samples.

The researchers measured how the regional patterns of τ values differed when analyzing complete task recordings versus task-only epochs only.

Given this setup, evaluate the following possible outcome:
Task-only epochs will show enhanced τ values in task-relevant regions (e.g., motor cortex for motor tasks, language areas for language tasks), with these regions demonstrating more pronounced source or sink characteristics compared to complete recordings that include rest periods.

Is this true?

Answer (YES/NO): YES